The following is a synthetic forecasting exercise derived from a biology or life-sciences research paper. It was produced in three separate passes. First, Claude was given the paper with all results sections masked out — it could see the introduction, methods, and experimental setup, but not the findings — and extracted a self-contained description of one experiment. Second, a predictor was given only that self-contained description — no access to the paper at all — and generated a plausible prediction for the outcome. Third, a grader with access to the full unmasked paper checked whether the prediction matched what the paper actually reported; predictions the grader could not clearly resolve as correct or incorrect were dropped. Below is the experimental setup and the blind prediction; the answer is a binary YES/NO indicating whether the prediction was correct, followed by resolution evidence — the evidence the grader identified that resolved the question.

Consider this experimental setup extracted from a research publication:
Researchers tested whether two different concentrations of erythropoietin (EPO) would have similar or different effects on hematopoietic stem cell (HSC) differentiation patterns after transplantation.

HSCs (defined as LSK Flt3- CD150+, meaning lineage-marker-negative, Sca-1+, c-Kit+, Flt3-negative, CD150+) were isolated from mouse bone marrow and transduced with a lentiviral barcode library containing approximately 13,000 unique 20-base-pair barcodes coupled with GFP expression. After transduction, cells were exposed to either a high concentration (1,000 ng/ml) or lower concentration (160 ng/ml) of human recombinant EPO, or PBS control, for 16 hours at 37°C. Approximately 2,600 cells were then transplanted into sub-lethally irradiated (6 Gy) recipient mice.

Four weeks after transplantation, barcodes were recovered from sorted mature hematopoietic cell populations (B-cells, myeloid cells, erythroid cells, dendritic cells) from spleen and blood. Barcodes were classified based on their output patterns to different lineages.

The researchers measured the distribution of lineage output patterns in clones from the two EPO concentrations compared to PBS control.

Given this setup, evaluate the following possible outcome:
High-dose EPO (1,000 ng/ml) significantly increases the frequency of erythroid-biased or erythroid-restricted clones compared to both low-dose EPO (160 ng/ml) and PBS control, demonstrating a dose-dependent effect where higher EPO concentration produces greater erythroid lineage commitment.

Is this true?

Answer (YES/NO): NO